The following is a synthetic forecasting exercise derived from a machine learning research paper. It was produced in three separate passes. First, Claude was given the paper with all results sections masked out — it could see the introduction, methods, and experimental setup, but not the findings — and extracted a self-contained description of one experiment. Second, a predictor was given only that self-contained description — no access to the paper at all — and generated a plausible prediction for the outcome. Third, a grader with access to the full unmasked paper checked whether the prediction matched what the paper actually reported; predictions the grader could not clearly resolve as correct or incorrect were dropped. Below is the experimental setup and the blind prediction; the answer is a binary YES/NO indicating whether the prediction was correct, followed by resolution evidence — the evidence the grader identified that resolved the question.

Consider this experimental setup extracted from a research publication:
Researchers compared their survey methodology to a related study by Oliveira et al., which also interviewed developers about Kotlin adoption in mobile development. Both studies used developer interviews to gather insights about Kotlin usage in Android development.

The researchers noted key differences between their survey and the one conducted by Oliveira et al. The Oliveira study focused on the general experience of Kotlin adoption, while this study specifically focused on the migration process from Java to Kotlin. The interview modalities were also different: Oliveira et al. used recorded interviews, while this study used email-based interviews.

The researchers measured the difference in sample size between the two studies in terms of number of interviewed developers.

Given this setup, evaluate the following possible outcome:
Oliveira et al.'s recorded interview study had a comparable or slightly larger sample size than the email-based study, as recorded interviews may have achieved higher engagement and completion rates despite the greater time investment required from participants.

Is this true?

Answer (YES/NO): NO